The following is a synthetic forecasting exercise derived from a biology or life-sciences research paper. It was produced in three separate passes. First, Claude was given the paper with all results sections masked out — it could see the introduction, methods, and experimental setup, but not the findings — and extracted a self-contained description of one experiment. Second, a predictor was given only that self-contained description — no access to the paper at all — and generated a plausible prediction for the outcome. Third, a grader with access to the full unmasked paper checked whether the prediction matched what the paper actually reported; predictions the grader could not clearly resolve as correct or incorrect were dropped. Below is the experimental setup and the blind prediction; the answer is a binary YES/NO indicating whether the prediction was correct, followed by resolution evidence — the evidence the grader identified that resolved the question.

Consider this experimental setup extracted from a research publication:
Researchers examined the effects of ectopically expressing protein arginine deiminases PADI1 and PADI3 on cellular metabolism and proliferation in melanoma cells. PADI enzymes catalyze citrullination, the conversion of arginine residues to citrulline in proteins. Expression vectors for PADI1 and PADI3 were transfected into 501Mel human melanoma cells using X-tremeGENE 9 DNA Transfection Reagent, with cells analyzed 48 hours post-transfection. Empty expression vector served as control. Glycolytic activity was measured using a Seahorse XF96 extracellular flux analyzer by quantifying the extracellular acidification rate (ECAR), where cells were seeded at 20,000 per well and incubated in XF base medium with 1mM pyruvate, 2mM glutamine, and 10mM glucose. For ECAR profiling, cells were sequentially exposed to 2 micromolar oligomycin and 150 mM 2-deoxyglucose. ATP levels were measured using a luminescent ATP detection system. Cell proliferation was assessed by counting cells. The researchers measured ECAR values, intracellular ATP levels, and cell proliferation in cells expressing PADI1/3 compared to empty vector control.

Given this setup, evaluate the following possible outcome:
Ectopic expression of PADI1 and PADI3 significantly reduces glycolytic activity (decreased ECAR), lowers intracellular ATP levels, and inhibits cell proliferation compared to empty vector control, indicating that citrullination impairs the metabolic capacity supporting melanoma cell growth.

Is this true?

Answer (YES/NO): NO